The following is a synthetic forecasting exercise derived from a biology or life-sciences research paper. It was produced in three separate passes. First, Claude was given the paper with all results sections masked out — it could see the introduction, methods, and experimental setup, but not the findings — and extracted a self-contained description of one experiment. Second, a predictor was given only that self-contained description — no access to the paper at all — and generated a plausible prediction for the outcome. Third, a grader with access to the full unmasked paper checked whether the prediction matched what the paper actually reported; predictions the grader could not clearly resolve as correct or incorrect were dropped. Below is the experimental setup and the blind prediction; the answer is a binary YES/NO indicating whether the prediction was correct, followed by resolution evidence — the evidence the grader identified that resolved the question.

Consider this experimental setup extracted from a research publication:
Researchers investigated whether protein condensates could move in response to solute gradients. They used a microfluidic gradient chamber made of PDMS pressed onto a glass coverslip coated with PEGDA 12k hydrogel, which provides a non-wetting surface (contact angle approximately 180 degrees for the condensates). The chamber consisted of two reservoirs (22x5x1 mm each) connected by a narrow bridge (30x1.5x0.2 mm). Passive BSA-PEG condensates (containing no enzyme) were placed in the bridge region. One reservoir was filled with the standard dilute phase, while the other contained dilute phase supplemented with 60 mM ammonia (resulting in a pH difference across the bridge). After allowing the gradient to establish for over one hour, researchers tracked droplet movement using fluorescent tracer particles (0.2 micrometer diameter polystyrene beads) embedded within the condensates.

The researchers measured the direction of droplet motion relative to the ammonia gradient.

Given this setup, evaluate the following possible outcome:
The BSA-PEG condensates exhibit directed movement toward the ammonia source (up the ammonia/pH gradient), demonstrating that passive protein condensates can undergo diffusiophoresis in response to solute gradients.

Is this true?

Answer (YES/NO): NO